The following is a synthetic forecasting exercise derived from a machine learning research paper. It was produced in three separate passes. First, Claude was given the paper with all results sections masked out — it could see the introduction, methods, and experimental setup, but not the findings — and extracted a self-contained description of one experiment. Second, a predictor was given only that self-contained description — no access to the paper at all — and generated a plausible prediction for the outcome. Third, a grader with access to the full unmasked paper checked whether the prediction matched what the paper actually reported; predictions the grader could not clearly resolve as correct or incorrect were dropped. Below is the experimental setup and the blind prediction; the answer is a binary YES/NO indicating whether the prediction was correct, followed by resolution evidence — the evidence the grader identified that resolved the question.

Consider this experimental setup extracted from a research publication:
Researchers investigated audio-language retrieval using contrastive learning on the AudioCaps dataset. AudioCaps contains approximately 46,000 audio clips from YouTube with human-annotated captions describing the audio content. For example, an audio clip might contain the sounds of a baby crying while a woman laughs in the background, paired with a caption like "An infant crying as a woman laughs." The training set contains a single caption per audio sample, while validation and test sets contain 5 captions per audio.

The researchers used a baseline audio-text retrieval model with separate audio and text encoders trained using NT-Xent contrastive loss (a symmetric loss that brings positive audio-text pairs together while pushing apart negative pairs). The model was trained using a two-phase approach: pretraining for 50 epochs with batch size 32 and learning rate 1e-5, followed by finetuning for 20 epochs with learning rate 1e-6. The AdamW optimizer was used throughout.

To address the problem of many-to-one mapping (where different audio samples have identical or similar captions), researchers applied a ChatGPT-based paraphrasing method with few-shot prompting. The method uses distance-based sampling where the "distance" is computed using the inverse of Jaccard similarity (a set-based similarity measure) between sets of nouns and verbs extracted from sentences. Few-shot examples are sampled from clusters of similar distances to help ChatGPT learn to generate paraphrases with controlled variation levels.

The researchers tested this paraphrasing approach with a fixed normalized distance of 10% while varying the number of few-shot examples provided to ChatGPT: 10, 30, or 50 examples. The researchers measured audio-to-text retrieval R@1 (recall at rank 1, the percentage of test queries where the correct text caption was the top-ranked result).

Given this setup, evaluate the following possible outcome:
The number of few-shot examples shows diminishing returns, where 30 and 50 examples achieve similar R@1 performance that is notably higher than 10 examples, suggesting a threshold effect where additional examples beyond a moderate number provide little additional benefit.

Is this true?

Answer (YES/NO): YES